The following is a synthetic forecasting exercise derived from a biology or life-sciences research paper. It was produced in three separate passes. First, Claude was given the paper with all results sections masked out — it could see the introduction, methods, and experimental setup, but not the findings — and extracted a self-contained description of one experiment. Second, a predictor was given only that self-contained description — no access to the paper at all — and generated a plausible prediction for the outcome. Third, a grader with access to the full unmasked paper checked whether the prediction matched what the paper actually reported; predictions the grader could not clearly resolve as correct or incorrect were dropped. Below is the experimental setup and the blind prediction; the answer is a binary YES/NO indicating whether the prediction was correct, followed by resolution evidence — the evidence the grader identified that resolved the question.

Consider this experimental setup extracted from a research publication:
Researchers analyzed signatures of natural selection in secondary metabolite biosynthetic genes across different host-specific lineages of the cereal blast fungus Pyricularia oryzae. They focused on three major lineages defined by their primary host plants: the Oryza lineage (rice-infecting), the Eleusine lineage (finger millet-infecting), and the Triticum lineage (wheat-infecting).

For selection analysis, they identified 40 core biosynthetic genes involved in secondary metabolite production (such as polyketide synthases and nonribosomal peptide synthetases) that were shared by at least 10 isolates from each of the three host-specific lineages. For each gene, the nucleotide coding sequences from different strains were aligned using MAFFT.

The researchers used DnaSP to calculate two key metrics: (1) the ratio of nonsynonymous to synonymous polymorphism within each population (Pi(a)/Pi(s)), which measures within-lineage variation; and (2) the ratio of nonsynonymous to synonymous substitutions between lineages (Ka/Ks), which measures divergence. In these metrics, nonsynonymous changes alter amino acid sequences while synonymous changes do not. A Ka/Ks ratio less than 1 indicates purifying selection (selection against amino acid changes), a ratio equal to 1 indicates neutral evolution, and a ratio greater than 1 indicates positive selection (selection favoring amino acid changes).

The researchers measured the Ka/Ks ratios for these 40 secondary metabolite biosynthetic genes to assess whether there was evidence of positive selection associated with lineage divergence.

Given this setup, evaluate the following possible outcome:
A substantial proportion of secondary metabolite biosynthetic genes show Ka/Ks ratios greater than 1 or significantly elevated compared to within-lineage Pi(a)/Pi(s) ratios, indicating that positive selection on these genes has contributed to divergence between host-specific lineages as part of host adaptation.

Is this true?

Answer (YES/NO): NO